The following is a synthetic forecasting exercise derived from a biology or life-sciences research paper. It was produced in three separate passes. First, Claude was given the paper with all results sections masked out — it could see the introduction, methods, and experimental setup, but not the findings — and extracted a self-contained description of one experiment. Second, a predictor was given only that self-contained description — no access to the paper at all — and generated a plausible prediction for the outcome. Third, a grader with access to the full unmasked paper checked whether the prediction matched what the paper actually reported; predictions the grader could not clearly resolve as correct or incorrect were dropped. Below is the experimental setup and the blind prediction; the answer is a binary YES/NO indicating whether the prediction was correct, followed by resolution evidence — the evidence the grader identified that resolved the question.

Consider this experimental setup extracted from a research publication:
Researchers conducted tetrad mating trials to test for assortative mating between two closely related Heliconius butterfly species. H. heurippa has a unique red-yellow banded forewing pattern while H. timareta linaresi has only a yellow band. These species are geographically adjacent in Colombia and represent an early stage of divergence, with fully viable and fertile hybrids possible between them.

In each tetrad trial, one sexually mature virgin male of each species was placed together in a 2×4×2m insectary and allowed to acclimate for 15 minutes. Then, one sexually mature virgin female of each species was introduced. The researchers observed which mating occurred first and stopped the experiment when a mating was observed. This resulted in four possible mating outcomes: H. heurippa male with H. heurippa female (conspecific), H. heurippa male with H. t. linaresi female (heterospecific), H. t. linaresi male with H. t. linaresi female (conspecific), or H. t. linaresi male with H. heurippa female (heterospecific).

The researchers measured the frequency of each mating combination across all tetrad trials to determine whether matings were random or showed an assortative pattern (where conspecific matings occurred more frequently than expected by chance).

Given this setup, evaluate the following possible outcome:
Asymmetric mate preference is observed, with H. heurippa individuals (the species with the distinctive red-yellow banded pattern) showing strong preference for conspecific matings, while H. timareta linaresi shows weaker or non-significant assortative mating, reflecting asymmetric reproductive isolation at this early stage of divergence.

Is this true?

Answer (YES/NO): YES